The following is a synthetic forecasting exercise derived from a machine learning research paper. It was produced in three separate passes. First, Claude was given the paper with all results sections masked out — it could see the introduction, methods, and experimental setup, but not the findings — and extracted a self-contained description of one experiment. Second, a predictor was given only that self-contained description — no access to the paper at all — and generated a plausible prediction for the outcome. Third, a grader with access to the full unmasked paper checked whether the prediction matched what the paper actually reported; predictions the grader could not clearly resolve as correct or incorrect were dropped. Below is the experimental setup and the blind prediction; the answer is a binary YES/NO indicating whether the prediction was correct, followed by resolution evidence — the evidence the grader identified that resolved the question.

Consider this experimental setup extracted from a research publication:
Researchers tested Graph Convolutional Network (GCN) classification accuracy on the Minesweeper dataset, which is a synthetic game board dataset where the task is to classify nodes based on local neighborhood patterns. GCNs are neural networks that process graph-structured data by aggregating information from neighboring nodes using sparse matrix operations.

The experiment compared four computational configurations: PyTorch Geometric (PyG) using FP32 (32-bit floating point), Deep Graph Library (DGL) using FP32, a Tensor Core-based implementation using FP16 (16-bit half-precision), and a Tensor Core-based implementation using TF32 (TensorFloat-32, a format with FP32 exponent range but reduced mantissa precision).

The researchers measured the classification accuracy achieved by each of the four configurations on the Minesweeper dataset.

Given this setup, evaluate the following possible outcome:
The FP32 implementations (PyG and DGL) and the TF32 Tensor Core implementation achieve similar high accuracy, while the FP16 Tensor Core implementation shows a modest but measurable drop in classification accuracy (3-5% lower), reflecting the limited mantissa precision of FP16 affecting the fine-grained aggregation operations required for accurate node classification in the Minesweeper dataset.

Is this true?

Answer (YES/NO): NO